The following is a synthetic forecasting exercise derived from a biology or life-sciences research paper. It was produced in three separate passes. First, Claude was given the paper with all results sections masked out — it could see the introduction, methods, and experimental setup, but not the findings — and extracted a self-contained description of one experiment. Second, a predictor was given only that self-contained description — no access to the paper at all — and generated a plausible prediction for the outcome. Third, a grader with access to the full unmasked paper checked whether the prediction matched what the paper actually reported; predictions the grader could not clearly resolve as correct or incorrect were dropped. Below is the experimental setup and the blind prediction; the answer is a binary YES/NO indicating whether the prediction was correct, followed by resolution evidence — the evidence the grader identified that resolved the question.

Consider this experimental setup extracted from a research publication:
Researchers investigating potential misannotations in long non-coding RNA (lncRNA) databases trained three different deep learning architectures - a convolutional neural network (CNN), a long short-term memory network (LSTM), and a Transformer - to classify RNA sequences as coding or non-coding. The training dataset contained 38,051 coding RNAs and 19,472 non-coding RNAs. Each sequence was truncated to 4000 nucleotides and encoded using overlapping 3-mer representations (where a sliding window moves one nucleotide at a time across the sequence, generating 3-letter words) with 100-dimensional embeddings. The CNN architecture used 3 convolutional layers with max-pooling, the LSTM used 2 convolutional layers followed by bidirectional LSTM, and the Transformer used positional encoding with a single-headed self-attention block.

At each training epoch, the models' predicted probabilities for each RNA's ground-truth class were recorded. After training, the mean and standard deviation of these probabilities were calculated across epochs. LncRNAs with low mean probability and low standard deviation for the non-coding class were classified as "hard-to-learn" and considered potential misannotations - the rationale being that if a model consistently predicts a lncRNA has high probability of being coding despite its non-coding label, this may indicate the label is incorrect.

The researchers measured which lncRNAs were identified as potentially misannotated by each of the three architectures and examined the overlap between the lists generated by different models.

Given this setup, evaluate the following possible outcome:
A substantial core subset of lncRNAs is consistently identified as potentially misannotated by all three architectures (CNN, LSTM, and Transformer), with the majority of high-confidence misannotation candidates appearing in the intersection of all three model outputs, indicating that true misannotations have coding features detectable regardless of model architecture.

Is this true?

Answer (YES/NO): NO